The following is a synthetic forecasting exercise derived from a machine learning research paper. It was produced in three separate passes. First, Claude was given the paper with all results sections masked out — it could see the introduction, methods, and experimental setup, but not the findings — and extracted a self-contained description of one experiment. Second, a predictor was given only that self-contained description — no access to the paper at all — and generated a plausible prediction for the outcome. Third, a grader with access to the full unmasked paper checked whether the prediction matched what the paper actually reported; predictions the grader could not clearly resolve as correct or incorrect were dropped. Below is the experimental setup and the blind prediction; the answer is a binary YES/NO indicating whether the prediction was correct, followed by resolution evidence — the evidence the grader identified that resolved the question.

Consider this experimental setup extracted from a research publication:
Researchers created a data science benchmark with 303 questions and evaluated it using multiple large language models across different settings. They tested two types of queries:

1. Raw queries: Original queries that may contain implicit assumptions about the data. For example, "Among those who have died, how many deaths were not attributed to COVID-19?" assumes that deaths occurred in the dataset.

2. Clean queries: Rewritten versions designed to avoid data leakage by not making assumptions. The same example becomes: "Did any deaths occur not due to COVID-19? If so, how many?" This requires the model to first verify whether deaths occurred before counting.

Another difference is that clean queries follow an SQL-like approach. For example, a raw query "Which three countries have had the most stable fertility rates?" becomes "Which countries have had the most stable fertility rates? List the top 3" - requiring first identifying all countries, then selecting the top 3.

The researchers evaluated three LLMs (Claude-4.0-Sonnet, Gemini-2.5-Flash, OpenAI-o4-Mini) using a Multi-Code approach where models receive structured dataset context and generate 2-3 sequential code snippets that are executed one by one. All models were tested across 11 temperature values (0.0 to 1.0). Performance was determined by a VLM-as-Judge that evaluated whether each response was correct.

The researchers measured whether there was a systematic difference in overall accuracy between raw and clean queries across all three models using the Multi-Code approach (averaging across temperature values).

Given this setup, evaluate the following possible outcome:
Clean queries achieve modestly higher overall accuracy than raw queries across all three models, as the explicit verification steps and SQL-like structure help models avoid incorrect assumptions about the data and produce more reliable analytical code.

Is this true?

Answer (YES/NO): NO